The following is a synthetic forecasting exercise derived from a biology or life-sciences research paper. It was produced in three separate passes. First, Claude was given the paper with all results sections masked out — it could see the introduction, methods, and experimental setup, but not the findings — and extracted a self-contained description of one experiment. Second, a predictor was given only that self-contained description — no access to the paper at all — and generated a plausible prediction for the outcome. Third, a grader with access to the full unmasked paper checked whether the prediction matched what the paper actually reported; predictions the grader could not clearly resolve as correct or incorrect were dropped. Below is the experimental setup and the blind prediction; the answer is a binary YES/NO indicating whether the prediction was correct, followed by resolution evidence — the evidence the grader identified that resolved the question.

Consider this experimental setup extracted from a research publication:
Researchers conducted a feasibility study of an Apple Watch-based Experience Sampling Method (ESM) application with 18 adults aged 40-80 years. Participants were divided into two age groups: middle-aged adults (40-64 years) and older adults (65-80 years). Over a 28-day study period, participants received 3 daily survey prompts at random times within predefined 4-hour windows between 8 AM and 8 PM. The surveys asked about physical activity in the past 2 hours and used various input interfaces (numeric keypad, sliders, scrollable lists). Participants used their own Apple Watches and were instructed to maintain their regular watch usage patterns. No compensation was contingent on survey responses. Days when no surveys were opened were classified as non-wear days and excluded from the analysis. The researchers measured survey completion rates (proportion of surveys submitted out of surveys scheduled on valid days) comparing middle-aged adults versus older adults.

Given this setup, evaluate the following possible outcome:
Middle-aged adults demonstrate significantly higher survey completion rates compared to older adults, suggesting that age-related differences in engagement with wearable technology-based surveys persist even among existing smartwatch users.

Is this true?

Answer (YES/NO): NO